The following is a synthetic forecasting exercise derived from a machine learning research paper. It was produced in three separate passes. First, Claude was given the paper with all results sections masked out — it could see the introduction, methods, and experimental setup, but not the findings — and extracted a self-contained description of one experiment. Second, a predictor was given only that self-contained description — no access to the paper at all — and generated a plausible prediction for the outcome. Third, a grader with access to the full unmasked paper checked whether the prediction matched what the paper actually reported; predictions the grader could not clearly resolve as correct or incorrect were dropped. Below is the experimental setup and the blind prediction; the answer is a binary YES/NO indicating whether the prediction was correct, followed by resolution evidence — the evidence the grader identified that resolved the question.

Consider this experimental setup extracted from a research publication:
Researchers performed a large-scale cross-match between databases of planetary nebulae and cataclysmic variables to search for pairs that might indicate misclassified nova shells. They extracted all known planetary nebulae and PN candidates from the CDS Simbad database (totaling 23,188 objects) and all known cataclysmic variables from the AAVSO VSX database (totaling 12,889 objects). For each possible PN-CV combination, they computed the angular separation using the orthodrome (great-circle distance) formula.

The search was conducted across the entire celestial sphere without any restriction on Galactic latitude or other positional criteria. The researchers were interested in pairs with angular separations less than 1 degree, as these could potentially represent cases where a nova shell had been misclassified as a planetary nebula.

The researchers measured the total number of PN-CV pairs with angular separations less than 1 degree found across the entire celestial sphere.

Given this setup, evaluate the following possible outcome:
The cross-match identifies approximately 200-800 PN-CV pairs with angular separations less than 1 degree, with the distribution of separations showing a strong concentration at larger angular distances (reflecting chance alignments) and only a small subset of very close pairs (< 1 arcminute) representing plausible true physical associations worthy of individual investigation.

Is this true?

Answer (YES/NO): NO